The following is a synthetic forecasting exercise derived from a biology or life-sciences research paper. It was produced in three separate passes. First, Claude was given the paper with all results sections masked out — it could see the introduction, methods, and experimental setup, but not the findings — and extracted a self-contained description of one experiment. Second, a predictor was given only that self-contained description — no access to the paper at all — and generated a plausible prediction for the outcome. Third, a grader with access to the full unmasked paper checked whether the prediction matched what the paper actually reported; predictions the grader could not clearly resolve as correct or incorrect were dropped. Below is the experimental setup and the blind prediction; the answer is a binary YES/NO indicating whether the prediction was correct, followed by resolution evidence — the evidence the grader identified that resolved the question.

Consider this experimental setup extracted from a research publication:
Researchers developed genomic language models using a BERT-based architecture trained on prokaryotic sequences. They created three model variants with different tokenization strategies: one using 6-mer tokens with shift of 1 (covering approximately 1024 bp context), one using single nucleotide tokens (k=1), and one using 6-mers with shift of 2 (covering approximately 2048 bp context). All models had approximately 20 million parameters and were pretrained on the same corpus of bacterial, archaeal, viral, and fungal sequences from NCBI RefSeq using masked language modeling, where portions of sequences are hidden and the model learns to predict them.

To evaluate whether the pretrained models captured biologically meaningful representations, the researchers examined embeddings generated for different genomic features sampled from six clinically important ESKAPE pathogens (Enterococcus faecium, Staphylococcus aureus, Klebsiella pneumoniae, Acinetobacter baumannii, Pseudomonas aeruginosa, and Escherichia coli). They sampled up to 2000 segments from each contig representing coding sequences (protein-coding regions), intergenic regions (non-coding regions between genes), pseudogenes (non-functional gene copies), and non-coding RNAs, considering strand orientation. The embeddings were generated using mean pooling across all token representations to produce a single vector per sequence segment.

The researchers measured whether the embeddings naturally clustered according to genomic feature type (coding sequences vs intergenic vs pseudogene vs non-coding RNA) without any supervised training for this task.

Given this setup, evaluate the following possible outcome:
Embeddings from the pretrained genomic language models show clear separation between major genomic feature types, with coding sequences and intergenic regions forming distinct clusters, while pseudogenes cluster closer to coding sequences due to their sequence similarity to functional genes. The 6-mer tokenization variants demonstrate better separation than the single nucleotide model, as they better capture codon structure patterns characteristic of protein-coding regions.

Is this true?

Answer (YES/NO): NO